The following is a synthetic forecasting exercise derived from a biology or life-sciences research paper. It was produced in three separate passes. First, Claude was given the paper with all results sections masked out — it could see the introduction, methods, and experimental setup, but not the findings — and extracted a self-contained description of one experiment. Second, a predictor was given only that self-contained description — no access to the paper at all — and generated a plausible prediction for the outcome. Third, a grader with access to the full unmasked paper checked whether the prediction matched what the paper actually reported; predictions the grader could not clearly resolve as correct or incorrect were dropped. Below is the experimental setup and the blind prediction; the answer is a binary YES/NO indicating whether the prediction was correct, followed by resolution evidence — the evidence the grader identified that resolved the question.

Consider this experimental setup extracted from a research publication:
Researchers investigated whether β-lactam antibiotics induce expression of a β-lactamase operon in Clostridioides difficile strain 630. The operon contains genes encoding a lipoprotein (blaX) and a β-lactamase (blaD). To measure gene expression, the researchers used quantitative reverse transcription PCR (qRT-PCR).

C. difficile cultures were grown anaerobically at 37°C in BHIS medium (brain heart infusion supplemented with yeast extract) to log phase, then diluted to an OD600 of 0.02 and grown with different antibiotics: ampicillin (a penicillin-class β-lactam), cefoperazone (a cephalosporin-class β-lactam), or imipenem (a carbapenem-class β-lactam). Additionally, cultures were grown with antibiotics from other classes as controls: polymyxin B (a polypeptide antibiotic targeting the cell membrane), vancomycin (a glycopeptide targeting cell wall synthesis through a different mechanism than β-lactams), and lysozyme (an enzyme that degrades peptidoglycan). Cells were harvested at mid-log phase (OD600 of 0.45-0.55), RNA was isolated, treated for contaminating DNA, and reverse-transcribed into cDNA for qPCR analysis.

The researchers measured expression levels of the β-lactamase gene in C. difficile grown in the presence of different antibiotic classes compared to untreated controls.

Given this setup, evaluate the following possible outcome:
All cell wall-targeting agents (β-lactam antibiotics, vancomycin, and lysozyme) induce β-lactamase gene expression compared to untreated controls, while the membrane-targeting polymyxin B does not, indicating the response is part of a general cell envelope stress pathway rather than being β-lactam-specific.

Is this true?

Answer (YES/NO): NO